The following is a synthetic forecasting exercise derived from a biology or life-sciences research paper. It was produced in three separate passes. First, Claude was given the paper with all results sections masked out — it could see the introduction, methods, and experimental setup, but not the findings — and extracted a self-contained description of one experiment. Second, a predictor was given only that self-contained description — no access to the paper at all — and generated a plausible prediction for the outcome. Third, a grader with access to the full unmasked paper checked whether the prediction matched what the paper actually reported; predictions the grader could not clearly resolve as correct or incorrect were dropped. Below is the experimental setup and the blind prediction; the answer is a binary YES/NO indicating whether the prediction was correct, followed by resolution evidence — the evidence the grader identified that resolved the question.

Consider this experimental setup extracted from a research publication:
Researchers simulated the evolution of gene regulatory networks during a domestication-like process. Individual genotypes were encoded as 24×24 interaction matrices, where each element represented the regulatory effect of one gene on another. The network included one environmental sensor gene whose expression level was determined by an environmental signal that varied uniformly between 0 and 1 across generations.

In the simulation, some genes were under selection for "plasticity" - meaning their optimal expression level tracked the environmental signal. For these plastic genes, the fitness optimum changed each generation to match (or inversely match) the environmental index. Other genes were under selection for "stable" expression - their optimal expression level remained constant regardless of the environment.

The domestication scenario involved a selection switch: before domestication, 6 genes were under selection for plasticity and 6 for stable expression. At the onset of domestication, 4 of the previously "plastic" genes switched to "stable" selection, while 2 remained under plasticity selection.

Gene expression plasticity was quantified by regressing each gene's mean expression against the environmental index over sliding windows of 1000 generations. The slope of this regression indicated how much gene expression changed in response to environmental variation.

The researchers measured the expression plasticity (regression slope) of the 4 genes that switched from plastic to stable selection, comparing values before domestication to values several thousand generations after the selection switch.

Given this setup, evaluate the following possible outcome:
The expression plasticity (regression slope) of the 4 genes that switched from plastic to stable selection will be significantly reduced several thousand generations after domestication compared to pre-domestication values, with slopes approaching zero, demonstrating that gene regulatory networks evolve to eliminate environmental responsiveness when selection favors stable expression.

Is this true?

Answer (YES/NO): YES